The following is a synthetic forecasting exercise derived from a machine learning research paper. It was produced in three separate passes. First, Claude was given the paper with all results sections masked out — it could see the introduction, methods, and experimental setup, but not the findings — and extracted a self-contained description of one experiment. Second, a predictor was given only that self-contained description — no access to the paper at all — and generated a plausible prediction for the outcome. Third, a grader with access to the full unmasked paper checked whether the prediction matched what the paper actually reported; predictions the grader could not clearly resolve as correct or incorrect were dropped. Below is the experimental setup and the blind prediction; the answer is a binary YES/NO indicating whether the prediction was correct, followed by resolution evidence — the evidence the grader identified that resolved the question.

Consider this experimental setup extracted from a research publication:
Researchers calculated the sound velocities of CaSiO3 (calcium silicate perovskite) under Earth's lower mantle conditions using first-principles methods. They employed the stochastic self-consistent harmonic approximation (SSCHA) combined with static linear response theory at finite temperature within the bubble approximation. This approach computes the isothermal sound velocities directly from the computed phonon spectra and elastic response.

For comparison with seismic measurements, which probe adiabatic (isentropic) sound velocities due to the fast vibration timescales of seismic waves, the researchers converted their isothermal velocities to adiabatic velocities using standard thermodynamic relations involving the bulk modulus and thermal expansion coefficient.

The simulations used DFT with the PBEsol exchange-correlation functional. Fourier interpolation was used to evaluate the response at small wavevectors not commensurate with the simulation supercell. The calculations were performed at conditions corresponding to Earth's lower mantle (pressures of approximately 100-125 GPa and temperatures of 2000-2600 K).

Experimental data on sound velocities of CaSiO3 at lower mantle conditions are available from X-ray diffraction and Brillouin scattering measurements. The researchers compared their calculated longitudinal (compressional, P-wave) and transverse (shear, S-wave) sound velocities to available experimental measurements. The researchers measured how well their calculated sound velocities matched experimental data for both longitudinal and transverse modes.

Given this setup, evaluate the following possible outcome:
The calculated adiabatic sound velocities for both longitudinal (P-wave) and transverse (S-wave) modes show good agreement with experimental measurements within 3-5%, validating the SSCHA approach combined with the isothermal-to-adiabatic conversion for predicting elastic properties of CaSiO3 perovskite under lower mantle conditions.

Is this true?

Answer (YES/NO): NO